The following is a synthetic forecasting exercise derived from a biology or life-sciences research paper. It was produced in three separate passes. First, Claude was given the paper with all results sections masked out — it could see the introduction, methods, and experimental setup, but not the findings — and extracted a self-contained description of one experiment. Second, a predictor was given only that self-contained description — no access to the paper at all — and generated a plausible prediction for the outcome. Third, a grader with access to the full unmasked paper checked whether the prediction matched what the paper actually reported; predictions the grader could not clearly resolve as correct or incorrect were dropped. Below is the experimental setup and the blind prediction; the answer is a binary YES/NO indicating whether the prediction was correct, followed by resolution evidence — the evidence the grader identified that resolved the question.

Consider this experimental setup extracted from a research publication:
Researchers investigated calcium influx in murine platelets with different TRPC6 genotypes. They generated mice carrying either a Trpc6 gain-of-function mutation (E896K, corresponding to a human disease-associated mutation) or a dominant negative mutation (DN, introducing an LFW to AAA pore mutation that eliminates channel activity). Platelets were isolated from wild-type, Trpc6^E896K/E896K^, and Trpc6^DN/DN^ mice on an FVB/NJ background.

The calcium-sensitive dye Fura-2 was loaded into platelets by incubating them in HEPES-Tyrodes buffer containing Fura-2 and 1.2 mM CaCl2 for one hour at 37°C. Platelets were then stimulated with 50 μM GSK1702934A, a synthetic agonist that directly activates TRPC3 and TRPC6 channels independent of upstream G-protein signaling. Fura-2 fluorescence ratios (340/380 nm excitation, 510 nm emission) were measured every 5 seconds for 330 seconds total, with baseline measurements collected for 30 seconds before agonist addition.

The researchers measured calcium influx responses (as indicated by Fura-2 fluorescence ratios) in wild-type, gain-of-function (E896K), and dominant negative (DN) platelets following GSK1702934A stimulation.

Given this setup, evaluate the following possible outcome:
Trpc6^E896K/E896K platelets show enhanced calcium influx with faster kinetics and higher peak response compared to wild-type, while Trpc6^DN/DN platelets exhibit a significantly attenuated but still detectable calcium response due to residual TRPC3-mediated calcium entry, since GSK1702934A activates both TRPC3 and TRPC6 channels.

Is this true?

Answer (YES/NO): NO